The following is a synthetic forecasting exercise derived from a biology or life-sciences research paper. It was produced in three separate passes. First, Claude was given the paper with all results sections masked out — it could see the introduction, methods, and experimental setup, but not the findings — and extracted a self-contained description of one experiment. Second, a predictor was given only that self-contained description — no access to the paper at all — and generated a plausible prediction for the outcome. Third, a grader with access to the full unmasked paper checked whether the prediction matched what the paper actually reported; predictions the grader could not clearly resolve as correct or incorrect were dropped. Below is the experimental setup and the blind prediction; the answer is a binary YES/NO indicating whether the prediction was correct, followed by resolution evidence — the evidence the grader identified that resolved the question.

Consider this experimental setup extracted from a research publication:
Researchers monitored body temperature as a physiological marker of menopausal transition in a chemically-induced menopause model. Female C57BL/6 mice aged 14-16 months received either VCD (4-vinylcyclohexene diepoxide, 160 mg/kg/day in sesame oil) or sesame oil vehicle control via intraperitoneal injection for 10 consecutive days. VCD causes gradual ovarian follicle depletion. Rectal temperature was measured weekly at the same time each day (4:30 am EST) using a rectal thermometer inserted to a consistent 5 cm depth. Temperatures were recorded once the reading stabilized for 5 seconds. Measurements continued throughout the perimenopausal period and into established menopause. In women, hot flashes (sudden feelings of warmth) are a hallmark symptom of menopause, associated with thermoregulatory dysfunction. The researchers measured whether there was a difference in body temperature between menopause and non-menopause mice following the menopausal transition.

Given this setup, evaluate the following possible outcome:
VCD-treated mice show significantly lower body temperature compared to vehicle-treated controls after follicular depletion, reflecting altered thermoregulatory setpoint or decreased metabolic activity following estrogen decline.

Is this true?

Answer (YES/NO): NO